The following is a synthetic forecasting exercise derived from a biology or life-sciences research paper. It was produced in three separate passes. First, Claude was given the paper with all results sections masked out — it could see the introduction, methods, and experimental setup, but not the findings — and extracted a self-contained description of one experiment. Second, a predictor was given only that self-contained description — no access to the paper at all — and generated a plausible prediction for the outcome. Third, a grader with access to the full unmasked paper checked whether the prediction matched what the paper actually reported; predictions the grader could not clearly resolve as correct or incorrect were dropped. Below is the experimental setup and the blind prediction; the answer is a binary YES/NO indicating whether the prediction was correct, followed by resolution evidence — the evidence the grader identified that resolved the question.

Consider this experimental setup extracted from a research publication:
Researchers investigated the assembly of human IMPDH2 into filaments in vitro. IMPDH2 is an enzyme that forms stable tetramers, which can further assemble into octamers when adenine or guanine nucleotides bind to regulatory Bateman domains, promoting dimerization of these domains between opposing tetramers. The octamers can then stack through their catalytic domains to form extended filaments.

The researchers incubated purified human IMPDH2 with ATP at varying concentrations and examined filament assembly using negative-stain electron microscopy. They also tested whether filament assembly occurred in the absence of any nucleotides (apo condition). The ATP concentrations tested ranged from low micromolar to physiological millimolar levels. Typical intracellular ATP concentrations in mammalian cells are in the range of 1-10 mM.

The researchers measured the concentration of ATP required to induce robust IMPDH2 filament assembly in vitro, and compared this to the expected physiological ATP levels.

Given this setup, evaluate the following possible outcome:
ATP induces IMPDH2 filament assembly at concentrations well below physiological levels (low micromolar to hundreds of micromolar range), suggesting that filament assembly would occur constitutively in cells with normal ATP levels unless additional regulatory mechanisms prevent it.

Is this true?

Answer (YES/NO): YES